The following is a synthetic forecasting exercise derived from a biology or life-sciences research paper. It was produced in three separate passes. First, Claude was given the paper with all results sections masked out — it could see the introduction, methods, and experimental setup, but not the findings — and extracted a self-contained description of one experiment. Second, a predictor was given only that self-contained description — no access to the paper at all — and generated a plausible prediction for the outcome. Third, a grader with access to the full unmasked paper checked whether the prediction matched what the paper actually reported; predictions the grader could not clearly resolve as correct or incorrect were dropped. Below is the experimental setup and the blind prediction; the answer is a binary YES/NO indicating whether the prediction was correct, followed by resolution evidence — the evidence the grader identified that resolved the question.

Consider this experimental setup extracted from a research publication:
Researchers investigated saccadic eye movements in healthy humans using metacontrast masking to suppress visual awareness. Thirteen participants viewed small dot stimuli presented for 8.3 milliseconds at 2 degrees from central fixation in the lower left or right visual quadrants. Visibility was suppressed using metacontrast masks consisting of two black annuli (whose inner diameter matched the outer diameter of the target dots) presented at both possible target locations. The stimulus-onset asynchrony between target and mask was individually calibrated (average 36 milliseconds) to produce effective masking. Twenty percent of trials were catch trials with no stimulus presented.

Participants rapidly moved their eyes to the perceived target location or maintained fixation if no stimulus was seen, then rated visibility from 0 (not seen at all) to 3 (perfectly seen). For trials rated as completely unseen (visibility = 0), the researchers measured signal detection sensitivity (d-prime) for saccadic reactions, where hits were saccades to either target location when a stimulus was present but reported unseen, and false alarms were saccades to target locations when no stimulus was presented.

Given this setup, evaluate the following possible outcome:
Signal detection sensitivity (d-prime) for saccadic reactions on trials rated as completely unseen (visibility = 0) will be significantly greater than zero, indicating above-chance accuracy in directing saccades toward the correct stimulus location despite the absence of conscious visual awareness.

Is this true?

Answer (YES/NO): NO